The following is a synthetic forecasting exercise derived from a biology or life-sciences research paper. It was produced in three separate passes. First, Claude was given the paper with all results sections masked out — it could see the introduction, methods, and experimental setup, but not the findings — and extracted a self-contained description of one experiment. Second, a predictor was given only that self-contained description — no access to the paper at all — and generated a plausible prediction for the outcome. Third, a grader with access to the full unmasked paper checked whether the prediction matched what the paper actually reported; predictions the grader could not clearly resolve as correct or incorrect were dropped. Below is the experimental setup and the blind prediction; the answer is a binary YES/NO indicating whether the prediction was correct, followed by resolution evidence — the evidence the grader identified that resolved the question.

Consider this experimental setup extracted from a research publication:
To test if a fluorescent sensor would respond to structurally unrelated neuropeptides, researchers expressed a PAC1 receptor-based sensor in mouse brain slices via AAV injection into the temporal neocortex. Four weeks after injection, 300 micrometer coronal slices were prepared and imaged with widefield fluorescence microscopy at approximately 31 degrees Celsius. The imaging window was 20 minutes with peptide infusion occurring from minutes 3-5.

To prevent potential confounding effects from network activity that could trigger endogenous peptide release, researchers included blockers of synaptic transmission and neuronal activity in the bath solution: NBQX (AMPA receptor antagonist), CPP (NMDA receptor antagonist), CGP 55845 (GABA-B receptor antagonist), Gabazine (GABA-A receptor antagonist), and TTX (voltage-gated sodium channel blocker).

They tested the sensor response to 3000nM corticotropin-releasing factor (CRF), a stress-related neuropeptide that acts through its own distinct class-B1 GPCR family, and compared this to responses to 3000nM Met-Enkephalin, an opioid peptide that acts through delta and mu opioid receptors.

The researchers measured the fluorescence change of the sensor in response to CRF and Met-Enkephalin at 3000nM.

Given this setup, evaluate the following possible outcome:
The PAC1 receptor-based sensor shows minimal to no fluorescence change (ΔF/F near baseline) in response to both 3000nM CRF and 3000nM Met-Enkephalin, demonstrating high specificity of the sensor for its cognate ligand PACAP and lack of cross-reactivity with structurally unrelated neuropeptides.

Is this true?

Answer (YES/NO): YES